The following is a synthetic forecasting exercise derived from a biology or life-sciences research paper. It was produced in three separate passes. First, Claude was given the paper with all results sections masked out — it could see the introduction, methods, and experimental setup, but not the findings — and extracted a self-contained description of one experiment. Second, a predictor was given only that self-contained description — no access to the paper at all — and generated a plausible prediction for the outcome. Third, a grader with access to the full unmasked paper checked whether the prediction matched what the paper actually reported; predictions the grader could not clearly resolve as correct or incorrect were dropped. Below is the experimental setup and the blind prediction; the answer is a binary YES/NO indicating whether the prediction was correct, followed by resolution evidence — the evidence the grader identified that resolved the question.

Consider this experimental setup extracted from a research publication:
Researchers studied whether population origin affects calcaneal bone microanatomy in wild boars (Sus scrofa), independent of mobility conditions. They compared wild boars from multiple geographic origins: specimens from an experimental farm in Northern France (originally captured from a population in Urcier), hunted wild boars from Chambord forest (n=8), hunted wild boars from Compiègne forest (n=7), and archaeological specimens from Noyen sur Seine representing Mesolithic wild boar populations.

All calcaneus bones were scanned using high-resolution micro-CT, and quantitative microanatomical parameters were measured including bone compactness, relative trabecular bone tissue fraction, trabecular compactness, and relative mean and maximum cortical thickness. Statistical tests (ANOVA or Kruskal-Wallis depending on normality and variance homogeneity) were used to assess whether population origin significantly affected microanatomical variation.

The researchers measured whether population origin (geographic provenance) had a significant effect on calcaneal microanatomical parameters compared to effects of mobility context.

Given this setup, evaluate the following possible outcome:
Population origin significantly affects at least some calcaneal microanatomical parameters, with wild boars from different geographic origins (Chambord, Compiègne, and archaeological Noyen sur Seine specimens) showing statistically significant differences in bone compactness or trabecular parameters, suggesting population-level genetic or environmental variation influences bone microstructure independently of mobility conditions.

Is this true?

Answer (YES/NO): NO